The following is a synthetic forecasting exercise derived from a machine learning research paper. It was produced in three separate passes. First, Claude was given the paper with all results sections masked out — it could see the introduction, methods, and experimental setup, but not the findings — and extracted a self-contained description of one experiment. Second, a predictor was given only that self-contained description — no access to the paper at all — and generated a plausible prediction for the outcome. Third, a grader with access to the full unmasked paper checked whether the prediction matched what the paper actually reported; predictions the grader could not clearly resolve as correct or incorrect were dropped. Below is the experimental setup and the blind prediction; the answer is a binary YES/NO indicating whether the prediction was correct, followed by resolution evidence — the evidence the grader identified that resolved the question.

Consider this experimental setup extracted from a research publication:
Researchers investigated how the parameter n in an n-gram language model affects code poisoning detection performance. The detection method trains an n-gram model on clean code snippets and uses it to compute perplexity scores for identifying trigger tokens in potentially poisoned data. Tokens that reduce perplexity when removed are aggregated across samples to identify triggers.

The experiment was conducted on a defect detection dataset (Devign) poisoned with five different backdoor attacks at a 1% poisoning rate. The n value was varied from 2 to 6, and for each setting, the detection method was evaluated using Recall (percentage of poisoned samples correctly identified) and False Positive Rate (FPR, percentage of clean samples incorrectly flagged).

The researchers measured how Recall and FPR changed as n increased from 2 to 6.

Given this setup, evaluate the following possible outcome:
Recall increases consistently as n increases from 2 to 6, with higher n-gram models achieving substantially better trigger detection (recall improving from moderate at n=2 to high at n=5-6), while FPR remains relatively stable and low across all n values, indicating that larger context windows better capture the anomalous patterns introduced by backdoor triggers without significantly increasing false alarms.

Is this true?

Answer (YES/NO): NO